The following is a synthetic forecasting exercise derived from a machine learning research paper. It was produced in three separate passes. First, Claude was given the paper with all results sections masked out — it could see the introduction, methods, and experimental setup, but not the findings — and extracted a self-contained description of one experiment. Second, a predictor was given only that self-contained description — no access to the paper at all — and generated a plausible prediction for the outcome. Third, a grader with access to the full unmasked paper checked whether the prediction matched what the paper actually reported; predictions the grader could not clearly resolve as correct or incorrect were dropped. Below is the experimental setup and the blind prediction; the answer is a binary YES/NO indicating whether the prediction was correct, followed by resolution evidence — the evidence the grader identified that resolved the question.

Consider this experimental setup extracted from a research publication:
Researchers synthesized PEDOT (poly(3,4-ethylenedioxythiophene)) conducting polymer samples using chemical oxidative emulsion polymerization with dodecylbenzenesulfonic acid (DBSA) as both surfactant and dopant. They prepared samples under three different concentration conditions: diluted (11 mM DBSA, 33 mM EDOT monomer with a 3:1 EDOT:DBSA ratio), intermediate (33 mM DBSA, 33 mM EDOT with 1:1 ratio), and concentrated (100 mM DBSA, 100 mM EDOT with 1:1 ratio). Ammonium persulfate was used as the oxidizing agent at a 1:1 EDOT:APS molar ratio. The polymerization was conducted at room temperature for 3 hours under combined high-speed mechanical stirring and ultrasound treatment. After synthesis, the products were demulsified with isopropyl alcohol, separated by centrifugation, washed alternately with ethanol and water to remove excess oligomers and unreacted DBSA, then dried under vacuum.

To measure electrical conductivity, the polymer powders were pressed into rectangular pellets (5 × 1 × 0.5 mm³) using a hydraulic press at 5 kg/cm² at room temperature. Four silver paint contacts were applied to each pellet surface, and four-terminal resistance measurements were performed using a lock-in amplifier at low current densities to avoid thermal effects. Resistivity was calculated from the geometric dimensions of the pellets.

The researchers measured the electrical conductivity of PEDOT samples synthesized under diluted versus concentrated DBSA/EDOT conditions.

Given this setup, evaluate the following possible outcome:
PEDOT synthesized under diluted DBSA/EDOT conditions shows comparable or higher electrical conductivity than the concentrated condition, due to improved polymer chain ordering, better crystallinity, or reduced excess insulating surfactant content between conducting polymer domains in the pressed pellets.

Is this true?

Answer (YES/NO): NO